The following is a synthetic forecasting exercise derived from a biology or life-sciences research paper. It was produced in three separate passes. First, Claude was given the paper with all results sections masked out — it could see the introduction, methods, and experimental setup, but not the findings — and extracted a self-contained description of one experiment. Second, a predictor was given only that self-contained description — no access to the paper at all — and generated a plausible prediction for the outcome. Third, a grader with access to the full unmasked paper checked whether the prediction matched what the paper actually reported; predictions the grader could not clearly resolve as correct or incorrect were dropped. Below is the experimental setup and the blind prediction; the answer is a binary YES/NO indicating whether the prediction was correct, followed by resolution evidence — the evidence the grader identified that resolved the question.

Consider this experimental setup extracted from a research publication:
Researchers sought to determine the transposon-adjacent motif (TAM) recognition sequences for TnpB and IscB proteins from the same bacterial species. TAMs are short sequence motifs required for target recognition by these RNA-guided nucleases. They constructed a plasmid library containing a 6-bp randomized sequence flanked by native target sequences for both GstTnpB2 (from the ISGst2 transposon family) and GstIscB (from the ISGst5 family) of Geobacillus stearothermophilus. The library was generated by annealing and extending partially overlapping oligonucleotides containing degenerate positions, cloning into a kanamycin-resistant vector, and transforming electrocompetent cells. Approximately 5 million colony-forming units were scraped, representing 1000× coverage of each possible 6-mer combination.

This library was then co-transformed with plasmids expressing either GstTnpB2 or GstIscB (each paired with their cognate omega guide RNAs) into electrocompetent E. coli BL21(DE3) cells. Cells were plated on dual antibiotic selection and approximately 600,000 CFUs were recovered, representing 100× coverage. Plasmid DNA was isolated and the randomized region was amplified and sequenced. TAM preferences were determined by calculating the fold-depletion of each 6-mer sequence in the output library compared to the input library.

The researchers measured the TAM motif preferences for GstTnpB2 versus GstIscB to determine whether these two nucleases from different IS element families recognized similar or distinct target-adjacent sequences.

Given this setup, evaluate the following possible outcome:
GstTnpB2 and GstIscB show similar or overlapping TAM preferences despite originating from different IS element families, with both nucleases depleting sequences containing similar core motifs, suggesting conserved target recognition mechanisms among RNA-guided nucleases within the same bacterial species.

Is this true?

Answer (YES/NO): YES